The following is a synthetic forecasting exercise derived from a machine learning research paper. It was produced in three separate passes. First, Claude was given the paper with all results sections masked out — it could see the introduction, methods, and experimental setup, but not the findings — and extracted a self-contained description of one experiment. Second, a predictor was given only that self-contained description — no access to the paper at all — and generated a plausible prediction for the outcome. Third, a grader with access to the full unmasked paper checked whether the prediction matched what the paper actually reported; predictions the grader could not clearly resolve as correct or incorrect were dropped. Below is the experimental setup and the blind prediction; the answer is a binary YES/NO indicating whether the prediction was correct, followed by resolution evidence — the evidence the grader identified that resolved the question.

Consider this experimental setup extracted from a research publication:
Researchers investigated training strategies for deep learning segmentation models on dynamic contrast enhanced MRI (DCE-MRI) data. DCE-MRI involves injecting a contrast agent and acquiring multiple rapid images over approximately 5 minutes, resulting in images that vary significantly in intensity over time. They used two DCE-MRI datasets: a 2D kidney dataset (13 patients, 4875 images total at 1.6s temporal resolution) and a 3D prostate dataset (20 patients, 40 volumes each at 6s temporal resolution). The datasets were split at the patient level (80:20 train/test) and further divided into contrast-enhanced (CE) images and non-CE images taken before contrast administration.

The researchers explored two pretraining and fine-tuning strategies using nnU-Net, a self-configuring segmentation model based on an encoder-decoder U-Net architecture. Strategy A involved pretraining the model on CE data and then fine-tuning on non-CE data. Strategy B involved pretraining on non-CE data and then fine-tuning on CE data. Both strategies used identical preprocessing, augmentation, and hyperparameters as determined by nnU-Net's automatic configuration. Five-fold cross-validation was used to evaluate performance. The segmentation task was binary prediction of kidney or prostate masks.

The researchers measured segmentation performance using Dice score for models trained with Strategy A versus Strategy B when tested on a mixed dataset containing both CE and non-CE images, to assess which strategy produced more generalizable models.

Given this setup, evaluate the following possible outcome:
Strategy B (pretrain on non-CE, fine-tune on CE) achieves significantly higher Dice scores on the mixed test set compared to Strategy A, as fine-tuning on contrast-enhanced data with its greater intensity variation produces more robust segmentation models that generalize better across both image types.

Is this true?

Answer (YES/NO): NO